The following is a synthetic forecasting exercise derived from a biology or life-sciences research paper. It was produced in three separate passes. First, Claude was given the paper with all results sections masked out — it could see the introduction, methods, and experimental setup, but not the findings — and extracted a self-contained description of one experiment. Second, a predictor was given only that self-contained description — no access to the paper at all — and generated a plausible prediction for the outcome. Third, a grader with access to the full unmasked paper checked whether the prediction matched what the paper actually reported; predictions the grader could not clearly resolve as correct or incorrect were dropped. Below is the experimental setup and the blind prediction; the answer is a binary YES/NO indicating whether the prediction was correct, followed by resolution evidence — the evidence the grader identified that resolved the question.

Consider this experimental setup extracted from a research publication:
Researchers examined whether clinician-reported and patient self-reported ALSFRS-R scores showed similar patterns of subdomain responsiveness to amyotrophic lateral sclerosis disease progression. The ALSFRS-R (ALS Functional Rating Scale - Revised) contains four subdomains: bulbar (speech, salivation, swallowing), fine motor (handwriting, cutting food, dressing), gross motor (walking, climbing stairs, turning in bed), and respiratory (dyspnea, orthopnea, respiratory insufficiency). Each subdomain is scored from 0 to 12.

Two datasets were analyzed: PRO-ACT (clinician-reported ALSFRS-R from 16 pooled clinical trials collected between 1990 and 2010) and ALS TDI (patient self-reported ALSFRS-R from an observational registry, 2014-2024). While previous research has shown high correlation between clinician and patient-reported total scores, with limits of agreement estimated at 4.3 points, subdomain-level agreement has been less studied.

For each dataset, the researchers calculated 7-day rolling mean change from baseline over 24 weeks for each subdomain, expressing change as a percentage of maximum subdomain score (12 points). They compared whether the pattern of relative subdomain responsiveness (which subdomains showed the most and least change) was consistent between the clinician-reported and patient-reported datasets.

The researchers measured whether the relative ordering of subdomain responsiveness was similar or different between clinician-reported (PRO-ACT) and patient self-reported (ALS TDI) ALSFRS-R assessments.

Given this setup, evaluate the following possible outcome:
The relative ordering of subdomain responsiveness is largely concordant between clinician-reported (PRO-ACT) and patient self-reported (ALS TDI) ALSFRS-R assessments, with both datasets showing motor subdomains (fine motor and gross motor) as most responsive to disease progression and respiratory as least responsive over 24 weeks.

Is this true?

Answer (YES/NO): YES